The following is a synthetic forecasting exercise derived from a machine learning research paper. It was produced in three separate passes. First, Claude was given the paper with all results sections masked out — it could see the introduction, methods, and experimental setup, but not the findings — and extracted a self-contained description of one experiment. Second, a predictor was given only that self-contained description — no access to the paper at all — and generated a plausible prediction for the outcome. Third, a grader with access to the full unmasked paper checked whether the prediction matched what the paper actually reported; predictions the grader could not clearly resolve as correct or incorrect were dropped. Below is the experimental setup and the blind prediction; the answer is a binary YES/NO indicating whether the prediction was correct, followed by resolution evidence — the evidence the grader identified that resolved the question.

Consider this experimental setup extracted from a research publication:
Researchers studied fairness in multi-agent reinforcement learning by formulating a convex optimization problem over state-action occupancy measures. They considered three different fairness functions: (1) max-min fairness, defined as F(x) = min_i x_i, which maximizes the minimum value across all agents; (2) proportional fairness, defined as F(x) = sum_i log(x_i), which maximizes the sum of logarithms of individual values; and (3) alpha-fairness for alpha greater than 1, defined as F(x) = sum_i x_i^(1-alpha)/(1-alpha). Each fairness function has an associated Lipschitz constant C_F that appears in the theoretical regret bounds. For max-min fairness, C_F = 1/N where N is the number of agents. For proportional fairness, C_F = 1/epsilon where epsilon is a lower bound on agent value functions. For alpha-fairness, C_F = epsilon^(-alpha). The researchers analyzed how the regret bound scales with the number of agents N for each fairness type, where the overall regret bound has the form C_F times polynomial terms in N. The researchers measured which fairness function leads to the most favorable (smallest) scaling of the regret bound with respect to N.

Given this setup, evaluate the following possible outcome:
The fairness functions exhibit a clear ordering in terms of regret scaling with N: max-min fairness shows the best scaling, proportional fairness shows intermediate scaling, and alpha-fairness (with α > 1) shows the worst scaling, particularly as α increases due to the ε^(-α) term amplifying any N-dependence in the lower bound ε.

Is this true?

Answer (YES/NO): NO